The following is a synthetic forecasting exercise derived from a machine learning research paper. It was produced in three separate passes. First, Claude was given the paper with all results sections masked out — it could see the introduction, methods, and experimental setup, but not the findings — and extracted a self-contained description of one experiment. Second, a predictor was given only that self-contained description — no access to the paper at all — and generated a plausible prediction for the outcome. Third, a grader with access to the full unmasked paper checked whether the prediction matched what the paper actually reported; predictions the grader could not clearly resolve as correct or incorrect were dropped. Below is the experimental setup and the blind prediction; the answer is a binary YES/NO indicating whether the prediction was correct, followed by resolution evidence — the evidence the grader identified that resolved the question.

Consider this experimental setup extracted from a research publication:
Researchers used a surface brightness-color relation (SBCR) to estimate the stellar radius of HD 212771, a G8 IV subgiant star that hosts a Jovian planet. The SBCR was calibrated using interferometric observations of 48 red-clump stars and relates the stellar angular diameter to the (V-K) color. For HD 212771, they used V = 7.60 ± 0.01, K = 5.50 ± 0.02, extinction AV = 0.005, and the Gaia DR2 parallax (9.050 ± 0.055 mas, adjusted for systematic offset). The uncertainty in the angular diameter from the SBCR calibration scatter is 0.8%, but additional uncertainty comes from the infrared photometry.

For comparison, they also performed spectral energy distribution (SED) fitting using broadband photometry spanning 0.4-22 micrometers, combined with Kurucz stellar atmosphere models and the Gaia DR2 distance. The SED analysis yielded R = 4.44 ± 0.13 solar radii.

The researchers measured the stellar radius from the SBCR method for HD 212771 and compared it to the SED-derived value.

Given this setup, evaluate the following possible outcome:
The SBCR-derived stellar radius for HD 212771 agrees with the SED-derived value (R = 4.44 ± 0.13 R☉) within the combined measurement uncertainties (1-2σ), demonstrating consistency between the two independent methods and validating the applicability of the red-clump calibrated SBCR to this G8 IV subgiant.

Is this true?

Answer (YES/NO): YES